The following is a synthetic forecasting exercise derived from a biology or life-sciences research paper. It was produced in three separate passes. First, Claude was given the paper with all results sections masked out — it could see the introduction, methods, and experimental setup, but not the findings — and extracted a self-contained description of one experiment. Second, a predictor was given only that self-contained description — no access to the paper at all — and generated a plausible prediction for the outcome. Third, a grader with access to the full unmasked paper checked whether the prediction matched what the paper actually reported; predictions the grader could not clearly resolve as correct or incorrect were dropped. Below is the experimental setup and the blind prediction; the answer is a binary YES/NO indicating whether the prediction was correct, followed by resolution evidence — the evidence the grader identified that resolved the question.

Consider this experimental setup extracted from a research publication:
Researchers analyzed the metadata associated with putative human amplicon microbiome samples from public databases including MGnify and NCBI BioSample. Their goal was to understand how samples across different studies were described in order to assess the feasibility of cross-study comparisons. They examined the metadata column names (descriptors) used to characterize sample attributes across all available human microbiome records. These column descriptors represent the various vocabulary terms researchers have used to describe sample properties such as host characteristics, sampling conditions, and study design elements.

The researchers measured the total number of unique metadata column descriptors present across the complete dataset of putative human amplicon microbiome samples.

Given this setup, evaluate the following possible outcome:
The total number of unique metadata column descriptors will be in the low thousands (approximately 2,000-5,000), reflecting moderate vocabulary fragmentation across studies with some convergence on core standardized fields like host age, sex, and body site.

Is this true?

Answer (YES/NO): YES